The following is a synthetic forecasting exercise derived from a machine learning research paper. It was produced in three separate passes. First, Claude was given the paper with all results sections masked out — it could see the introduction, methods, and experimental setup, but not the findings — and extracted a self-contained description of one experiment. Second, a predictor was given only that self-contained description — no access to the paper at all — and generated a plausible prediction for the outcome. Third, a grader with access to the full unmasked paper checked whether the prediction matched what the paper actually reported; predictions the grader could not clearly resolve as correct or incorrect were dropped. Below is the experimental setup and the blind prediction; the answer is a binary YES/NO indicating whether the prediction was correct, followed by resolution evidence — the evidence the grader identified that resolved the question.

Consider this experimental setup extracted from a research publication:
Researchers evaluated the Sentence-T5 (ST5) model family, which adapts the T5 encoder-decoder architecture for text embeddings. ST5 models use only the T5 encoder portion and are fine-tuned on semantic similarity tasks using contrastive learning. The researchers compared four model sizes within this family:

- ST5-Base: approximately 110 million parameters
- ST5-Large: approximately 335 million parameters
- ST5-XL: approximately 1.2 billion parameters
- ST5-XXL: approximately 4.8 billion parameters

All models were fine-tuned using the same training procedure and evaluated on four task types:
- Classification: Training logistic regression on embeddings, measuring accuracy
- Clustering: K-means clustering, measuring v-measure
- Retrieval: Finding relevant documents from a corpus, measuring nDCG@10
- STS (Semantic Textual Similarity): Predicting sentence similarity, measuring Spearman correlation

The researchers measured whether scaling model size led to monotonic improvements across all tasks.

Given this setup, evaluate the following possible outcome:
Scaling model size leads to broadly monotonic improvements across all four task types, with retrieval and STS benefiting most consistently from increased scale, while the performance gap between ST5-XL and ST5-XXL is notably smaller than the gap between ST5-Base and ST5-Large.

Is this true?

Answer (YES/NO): NO